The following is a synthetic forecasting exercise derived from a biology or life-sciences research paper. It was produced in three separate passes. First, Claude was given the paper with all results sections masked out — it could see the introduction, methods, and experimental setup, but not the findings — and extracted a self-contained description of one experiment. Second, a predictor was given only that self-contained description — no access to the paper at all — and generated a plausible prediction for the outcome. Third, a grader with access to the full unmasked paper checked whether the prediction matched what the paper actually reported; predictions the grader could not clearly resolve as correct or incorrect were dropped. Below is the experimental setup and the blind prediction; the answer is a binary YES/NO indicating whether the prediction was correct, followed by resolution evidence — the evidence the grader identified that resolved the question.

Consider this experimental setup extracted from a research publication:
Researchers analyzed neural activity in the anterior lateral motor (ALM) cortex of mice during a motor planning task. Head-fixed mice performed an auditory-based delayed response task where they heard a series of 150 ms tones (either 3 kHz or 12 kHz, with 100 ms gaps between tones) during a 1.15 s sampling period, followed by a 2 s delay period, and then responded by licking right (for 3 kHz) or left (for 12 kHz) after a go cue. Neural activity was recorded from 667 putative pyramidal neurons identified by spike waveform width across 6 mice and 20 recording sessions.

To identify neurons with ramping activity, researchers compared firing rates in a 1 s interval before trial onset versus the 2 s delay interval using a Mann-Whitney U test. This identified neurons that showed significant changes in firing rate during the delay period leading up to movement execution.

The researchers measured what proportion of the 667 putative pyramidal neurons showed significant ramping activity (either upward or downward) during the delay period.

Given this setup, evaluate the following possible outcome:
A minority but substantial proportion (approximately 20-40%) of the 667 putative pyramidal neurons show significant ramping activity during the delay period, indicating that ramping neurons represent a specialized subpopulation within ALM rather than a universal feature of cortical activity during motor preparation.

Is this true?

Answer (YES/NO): NO